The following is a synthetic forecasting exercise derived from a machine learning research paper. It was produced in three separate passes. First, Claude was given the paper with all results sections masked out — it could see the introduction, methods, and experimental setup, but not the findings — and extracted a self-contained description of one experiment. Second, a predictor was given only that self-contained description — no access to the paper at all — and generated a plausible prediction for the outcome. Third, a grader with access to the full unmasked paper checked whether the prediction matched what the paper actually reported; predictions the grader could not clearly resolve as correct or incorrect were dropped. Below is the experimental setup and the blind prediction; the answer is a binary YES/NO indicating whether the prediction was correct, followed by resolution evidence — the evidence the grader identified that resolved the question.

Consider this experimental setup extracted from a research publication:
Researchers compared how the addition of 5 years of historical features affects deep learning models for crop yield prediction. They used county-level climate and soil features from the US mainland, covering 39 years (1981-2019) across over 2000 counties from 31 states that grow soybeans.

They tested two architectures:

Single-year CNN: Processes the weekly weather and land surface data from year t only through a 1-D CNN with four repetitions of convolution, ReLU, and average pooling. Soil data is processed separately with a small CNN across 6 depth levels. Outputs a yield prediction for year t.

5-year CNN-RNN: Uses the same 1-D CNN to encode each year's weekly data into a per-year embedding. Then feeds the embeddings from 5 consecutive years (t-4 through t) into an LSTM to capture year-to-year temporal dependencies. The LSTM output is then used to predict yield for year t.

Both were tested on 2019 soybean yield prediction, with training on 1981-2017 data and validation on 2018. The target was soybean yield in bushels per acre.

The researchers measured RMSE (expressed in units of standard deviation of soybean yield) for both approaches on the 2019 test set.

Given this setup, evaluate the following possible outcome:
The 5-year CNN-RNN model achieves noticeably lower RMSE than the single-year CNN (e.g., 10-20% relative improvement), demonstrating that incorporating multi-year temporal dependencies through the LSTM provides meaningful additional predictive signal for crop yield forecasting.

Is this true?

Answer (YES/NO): NO